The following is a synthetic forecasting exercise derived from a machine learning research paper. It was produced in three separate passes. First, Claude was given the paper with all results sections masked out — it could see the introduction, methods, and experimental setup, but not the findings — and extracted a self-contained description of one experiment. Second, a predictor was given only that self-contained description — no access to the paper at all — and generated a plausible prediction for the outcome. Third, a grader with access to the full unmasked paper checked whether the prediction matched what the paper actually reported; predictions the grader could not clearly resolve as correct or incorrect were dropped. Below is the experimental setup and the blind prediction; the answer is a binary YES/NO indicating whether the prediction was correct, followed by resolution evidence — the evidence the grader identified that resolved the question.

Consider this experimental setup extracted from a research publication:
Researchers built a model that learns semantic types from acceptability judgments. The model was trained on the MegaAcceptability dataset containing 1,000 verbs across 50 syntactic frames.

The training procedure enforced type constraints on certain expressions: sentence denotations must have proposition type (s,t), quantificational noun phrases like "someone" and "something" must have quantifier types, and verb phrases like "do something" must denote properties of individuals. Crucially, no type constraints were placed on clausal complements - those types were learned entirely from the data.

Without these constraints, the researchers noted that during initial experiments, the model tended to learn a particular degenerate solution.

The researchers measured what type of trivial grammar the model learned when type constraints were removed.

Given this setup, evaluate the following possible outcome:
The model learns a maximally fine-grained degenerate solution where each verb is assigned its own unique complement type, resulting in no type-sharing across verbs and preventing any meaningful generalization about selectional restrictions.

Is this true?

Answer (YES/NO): NO